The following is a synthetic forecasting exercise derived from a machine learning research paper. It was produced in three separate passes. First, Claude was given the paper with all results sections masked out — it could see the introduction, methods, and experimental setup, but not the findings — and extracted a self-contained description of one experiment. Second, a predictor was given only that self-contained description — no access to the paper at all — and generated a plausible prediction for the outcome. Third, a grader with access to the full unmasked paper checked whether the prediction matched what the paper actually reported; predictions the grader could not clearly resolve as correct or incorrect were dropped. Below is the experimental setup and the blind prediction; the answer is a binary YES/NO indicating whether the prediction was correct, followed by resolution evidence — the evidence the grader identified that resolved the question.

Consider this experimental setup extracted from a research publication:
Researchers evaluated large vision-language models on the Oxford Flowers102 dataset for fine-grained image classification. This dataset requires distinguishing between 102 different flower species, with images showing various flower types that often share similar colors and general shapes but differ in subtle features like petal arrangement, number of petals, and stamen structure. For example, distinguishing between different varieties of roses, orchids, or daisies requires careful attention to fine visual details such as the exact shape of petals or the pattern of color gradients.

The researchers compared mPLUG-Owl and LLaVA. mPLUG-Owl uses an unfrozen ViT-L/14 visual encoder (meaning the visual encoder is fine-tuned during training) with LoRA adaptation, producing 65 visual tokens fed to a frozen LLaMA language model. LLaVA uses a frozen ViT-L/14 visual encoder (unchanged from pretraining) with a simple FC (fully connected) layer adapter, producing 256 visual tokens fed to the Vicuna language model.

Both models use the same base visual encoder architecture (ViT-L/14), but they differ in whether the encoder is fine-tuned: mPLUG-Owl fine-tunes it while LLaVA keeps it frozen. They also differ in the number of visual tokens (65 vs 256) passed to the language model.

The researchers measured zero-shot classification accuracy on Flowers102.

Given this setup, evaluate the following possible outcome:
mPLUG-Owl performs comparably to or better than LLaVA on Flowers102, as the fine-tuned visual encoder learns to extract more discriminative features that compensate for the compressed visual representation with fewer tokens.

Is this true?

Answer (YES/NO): YES